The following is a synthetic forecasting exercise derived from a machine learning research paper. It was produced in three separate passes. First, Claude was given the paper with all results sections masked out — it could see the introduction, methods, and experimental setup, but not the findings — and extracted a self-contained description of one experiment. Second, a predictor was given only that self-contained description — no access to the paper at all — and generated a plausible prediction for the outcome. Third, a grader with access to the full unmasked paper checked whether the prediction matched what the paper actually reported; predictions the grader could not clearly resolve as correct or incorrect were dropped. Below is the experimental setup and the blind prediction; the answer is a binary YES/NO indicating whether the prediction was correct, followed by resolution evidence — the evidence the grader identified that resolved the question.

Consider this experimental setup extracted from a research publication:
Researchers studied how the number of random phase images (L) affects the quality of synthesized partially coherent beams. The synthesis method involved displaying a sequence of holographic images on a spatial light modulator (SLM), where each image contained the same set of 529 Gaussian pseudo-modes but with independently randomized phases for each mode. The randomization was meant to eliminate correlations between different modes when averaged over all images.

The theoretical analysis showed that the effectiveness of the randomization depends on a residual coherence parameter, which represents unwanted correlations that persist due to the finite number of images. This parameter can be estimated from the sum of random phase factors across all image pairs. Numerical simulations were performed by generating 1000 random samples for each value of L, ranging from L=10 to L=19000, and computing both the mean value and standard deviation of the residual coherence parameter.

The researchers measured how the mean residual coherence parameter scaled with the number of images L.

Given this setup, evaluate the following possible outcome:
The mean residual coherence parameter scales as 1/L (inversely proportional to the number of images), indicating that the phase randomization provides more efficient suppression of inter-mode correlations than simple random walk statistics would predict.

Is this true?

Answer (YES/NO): NO